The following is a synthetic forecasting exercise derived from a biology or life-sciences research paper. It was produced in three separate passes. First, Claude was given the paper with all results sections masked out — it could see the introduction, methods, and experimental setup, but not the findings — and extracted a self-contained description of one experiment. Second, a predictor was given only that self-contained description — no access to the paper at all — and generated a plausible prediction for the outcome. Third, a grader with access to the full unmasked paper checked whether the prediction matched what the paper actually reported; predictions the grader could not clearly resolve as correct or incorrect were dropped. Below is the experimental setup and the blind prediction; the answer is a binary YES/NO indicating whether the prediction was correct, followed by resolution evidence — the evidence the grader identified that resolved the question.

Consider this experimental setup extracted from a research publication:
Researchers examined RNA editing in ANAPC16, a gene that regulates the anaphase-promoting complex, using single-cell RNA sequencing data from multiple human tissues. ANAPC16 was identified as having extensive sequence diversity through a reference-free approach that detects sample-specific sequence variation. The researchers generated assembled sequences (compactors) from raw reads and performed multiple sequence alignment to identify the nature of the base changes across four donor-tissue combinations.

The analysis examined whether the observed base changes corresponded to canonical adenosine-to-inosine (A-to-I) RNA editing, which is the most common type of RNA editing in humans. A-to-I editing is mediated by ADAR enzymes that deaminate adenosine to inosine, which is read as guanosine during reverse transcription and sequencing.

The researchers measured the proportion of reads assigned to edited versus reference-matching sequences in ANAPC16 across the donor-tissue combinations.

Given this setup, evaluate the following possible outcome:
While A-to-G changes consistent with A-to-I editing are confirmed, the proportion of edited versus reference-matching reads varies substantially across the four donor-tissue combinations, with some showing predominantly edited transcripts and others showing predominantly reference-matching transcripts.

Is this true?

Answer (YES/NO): NO